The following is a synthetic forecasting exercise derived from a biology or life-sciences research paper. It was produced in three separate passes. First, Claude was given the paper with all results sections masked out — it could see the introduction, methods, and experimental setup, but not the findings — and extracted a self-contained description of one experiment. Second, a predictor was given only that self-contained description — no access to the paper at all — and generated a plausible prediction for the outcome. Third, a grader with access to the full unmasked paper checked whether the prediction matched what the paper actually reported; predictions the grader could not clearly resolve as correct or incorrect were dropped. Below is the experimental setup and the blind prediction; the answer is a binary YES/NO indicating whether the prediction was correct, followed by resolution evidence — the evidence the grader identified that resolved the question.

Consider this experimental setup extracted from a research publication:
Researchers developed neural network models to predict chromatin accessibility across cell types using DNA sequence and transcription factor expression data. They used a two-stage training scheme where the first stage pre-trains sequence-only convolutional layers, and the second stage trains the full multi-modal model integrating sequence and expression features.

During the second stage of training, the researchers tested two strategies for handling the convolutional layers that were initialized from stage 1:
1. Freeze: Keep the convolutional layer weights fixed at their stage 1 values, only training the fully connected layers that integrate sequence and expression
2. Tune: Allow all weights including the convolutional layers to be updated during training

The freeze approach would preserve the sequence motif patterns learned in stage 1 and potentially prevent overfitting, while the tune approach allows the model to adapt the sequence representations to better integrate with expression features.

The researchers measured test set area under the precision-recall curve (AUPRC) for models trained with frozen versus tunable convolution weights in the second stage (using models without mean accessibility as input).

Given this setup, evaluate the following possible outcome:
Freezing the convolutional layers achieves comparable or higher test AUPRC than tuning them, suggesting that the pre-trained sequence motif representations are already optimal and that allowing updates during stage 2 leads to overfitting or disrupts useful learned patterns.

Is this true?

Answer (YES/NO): NO